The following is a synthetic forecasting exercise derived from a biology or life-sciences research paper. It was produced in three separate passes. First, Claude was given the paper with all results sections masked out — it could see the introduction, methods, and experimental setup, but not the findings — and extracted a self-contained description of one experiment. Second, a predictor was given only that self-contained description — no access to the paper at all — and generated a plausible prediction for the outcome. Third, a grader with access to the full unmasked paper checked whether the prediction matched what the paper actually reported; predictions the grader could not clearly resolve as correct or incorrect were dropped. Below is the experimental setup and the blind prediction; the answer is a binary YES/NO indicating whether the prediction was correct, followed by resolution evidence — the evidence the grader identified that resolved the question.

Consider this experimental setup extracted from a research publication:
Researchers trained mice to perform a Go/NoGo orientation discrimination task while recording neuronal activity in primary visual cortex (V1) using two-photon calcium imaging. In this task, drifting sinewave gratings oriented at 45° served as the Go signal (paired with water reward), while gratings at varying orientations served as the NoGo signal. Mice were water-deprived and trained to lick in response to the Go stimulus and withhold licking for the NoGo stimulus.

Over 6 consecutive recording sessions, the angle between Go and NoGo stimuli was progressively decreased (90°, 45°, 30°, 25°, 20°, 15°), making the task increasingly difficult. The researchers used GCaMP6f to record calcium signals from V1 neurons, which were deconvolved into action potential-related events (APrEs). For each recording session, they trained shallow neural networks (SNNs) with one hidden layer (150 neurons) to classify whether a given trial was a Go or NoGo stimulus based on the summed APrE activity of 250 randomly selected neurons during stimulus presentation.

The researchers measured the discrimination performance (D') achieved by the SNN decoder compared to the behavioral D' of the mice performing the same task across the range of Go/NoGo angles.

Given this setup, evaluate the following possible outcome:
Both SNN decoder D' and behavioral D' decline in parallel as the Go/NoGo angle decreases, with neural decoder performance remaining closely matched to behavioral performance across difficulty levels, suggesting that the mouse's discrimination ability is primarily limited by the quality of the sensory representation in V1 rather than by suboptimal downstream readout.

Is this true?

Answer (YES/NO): NO